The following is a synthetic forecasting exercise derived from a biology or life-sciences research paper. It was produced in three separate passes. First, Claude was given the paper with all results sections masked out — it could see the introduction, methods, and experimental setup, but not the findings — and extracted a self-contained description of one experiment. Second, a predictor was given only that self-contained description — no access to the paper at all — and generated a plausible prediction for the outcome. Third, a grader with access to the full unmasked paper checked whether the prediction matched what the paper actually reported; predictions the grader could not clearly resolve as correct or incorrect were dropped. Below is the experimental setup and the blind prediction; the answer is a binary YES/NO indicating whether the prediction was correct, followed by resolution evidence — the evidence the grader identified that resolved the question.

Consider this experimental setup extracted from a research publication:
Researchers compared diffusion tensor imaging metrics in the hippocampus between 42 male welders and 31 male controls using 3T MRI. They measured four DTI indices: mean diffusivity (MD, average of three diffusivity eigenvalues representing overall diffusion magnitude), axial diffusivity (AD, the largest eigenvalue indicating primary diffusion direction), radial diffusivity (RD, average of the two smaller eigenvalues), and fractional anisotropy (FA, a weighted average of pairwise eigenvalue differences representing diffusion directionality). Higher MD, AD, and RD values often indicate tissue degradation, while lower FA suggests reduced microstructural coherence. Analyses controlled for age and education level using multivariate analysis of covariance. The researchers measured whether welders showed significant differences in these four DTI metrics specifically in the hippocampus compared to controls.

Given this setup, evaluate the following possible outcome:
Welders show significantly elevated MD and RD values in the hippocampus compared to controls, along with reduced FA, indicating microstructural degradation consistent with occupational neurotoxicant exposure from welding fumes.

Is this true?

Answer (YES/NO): NO